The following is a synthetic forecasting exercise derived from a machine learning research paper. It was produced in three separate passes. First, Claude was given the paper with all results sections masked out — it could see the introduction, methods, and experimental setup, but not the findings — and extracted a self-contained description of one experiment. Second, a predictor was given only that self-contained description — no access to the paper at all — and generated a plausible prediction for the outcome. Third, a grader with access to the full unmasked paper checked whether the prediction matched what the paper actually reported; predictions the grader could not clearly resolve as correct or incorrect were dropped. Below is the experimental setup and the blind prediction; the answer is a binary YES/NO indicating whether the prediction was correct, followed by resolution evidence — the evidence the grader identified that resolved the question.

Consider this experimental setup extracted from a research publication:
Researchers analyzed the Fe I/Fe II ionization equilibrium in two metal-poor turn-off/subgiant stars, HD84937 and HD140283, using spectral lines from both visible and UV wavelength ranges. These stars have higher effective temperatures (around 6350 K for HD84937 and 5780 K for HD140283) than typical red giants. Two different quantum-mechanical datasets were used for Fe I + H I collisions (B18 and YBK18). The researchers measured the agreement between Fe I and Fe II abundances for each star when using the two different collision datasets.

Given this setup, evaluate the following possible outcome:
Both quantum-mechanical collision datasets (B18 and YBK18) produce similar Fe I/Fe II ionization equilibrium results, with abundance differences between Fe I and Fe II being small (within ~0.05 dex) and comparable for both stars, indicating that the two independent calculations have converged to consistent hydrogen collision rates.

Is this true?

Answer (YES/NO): NO